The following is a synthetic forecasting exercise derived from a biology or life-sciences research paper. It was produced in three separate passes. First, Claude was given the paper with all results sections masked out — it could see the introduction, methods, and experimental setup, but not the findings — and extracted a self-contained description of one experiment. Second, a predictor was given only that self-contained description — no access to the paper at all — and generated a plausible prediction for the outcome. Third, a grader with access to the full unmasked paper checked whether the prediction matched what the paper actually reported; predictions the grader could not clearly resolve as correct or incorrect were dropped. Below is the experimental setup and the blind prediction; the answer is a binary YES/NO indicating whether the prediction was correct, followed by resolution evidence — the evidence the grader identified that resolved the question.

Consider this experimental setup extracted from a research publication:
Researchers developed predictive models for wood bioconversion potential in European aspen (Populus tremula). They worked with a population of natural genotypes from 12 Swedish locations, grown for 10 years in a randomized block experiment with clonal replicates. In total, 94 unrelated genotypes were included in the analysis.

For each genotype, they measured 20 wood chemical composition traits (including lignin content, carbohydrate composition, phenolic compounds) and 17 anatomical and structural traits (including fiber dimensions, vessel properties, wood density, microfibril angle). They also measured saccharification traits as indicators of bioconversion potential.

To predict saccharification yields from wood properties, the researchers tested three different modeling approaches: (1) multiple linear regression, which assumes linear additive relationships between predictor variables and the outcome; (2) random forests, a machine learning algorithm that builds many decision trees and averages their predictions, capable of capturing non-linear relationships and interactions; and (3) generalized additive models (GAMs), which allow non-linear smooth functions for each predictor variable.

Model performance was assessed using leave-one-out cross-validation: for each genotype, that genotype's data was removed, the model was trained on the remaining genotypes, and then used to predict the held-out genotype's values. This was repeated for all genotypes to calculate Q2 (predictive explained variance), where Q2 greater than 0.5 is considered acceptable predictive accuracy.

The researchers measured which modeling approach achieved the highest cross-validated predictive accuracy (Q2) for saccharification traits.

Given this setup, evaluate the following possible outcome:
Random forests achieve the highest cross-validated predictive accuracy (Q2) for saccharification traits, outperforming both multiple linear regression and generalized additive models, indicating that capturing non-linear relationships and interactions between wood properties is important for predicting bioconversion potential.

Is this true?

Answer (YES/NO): NO